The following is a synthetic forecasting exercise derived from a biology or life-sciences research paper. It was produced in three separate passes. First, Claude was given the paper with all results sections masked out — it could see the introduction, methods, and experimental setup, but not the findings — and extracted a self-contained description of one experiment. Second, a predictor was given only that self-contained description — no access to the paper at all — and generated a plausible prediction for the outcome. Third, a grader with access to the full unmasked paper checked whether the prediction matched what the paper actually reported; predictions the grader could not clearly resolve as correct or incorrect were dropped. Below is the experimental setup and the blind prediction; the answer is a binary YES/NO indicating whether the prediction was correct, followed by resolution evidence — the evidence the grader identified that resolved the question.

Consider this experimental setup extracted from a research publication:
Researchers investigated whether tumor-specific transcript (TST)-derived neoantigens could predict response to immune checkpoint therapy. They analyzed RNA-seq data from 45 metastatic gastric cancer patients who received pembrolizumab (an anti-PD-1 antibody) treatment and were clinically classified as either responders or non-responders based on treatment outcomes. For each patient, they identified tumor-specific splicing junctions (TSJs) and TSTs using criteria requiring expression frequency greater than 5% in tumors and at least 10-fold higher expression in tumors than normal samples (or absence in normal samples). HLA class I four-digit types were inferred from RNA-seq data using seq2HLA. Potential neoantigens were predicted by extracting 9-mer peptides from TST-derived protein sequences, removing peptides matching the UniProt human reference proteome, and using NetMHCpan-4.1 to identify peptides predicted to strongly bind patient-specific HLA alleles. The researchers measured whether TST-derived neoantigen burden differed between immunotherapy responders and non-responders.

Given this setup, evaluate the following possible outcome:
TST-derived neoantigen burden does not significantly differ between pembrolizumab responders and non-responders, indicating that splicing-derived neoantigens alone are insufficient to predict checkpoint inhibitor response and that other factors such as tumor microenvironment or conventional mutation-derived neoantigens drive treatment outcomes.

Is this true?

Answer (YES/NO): NO